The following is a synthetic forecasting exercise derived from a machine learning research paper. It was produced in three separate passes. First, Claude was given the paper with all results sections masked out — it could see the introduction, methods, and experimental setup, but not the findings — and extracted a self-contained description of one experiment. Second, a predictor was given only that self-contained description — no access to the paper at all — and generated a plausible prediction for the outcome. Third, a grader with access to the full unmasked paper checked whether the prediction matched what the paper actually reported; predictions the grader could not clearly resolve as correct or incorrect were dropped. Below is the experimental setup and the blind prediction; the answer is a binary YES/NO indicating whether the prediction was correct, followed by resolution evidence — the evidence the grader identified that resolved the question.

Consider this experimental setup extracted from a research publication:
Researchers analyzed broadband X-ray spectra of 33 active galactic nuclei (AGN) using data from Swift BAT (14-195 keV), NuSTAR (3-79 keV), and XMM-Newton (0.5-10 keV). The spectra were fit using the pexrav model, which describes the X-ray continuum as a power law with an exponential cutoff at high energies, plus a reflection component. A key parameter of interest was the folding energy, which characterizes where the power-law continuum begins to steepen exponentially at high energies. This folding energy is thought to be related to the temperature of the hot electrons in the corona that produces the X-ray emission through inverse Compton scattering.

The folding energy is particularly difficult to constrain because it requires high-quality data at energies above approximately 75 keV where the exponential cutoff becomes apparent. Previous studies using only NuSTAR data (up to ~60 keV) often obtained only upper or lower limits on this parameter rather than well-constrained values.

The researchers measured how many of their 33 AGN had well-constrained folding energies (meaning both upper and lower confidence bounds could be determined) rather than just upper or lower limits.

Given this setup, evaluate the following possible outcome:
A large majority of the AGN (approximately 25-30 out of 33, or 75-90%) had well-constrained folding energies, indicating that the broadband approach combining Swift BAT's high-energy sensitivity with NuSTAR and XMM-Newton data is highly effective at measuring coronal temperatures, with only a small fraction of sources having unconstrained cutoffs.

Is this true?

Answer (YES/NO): YES